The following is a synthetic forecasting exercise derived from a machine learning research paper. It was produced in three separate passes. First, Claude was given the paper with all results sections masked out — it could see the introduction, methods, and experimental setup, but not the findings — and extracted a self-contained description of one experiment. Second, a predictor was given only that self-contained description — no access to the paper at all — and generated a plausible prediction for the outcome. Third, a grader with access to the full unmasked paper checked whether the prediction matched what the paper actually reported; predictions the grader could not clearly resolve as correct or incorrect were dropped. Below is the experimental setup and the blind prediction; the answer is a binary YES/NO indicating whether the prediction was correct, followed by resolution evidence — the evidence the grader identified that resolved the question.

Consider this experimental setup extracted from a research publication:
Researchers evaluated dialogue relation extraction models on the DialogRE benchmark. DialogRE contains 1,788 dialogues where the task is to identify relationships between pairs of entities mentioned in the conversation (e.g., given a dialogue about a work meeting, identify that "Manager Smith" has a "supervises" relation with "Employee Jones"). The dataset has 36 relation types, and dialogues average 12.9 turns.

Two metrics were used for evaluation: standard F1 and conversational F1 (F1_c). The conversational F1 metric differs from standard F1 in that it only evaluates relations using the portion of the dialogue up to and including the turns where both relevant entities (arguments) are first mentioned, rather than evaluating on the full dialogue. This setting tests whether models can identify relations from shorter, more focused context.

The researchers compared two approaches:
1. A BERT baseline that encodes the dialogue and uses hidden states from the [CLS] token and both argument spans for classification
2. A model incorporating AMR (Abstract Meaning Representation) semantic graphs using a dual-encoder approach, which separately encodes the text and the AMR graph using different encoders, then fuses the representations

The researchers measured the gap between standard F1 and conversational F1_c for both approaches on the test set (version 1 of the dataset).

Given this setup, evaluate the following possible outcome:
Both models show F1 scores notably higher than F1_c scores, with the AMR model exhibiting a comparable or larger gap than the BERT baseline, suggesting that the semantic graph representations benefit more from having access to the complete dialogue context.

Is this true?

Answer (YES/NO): YES